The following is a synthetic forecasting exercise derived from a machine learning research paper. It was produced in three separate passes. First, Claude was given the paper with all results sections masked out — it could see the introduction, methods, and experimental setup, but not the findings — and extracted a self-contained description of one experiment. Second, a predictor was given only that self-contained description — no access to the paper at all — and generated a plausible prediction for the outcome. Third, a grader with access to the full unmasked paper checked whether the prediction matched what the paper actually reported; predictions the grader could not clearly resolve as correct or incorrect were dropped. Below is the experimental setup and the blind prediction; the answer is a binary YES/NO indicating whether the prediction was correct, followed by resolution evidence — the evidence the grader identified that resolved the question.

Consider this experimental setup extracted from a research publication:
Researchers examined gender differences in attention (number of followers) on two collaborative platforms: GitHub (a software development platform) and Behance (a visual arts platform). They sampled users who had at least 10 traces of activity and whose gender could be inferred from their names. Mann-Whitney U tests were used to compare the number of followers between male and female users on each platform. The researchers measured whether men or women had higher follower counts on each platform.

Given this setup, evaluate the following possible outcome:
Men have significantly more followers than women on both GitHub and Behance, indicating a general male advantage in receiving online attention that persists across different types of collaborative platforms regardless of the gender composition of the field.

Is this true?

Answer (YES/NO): YES